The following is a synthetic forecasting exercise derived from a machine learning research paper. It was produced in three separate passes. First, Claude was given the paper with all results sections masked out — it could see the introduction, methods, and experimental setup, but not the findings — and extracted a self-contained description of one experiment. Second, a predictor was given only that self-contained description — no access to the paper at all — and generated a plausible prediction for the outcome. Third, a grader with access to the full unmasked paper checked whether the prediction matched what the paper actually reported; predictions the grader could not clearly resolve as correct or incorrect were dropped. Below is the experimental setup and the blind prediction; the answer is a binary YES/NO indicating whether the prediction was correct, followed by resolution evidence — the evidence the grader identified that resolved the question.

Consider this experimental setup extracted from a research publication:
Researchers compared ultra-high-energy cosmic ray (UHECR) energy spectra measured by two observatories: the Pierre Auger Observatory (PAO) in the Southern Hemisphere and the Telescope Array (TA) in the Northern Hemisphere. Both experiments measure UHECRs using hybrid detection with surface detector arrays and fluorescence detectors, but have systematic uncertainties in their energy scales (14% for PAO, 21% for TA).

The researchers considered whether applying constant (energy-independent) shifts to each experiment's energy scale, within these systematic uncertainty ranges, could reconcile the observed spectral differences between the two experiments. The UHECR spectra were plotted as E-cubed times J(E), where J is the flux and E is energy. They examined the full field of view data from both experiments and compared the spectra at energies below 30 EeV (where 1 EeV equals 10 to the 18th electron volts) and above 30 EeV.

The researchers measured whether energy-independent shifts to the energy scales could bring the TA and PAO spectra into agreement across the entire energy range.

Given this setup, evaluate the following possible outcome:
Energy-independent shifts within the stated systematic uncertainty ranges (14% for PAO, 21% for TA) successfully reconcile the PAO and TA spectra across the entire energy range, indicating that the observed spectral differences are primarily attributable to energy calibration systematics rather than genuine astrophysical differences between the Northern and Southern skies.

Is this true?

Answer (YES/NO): NO